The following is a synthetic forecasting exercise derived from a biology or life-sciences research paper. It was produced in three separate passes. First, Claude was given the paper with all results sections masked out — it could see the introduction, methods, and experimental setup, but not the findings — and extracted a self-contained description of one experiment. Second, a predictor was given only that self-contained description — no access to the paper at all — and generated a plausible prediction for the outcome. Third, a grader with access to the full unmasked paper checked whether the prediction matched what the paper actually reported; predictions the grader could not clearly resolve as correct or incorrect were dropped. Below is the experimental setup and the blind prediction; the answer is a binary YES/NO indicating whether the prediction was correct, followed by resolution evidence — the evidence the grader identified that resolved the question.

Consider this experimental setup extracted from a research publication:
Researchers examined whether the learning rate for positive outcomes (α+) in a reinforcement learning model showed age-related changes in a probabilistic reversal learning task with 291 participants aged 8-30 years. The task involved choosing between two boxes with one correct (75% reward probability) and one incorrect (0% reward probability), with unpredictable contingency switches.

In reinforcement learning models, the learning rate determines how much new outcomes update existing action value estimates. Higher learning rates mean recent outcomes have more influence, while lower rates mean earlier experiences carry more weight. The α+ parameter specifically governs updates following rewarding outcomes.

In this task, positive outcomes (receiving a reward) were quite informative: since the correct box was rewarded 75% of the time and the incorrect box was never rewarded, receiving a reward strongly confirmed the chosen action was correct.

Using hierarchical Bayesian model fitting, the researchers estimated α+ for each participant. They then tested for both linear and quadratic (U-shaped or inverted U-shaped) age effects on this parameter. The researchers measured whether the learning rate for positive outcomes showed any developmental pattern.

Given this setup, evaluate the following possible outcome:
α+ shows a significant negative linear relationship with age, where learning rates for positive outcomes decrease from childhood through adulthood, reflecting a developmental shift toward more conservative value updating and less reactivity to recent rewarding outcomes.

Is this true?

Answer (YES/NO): NO